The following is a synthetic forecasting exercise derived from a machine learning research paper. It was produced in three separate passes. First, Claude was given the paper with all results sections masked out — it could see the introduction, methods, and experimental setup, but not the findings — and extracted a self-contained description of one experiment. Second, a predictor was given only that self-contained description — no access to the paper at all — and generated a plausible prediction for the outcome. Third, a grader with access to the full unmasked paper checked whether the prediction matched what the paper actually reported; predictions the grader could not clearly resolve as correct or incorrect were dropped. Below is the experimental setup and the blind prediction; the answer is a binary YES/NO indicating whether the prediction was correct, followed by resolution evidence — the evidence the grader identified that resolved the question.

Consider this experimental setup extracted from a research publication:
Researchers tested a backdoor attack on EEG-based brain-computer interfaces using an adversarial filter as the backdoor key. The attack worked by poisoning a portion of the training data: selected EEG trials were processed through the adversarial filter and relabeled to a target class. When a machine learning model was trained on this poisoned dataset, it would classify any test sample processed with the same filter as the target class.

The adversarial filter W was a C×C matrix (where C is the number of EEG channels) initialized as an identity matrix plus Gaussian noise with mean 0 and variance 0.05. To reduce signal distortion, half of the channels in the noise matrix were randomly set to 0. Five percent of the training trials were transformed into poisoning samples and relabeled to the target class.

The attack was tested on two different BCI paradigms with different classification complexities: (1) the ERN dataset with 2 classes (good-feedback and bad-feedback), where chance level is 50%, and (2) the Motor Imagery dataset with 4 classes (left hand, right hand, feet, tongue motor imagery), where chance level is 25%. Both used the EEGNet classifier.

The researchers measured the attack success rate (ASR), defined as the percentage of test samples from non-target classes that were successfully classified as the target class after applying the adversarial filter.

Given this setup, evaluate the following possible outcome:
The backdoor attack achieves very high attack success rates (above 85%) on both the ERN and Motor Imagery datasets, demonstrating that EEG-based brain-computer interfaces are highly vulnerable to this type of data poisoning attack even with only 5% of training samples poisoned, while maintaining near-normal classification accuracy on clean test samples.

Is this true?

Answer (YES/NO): NO